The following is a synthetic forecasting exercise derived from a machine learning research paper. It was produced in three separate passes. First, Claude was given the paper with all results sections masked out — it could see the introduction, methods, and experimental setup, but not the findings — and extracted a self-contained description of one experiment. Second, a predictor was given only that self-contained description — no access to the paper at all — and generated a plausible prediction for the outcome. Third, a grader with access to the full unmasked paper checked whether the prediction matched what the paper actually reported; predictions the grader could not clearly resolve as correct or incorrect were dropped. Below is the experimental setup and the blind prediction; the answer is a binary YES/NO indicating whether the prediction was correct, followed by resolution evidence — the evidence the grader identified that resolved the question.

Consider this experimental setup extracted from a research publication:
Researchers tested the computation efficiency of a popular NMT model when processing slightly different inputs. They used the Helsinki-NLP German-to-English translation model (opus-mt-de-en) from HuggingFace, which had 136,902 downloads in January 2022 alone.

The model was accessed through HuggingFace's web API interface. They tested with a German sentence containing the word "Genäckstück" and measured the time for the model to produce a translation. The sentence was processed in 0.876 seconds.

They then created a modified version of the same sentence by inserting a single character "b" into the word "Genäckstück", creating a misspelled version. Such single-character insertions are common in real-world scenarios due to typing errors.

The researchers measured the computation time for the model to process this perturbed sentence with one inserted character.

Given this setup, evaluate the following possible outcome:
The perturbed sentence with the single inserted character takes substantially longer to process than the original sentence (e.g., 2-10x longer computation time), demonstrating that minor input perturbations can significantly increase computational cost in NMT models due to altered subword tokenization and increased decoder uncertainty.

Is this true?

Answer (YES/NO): NO